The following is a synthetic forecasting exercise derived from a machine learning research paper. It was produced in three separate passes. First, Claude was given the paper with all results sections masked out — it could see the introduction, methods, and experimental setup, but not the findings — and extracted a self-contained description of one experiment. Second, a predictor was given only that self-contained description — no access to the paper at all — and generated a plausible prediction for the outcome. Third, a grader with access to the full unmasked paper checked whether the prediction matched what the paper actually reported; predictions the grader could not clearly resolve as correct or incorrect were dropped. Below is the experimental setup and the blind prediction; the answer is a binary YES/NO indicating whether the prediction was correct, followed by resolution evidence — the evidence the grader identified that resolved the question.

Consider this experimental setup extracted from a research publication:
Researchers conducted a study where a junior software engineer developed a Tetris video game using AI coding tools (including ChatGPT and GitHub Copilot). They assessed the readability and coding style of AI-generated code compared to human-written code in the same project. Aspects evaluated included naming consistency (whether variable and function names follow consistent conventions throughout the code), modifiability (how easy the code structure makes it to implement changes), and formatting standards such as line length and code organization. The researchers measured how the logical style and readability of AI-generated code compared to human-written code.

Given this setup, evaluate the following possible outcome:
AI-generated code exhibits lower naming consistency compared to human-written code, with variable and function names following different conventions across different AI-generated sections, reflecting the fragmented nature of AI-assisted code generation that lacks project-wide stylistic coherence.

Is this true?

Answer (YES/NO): NO